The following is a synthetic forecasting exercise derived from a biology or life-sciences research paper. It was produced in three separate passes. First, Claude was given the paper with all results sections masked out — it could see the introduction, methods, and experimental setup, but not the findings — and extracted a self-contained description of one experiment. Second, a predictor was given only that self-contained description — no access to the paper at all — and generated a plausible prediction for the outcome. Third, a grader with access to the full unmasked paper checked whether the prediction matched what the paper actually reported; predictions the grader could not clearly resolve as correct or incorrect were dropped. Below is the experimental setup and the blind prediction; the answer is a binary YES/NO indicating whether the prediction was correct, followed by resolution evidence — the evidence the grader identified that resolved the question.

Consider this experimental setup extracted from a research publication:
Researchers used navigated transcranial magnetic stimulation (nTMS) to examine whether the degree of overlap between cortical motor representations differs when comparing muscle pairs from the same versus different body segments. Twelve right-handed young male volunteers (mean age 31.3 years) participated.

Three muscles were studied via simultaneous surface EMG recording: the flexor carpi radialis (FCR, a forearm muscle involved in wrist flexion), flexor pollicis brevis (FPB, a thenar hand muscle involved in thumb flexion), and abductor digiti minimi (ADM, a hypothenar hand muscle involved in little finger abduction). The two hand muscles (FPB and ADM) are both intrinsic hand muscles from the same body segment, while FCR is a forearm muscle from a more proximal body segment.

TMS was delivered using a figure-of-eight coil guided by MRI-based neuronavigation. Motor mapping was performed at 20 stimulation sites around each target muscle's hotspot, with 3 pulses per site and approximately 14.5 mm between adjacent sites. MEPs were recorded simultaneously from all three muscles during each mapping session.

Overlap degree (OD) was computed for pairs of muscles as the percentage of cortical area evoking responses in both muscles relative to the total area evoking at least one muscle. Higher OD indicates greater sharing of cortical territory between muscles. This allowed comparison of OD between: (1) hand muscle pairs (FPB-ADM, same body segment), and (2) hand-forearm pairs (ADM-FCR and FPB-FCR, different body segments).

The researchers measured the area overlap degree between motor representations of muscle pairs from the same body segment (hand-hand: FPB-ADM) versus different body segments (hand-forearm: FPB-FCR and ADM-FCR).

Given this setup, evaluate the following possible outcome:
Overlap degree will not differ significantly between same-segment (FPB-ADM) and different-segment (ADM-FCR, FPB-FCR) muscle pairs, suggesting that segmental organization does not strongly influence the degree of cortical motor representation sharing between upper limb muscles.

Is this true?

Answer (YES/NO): NO